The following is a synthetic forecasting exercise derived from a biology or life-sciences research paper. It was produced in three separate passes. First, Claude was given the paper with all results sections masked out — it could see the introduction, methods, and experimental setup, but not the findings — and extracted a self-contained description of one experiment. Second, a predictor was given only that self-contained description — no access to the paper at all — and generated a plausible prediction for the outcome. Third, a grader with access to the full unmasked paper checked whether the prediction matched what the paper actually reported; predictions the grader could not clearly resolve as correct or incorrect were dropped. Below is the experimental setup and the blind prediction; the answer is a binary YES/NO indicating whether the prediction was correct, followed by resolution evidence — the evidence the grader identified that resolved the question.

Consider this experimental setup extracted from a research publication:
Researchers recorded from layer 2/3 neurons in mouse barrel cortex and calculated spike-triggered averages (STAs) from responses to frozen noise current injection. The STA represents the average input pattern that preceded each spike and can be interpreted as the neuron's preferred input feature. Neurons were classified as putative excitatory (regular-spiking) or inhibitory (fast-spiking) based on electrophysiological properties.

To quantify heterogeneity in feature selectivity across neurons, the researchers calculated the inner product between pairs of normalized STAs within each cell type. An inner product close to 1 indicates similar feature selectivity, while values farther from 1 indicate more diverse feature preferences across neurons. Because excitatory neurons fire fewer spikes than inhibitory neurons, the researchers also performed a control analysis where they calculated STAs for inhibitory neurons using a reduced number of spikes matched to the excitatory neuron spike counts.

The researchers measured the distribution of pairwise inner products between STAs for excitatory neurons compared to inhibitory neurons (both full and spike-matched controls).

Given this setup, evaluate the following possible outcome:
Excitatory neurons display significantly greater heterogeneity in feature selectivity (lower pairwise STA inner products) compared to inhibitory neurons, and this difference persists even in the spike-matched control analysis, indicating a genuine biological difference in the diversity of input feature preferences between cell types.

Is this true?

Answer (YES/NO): YES